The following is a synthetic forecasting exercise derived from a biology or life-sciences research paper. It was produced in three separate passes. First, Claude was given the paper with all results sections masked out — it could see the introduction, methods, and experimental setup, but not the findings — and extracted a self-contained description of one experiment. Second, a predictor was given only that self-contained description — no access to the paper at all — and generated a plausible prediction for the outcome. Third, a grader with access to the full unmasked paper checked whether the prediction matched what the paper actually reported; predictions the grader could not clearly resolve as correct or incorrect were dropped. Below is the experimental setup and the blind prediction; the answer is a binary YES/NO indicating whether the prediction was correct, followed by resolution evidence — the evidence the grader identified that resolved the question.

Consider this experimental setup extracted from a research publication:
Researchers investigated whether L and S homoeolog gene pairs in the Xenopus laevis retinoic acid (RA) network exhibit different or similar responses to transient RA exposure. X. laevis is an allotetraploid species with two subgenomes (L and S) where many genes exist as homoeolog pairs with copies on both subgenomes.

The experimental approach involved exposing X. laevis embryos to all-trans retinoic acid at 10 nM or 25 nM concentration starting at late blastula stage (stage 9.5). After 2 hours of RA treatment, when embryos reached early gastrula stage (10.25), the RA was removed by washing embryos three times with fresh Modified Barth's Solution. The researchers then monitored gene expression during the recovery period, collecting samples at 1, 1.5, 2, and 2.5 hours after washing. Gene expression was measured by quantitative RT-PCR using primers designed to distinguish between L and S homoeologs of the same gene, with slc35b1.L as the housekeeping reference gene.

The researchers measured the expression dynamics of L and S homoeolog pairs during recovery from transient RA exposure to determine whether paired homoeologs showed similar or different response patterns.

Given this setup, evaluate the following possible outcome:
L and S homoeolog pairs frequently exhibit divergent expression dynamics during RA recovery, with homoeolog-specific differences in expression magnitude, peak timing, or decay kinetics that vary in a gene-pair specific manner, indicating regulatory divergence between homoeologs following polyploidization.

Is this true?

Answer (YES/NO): NO